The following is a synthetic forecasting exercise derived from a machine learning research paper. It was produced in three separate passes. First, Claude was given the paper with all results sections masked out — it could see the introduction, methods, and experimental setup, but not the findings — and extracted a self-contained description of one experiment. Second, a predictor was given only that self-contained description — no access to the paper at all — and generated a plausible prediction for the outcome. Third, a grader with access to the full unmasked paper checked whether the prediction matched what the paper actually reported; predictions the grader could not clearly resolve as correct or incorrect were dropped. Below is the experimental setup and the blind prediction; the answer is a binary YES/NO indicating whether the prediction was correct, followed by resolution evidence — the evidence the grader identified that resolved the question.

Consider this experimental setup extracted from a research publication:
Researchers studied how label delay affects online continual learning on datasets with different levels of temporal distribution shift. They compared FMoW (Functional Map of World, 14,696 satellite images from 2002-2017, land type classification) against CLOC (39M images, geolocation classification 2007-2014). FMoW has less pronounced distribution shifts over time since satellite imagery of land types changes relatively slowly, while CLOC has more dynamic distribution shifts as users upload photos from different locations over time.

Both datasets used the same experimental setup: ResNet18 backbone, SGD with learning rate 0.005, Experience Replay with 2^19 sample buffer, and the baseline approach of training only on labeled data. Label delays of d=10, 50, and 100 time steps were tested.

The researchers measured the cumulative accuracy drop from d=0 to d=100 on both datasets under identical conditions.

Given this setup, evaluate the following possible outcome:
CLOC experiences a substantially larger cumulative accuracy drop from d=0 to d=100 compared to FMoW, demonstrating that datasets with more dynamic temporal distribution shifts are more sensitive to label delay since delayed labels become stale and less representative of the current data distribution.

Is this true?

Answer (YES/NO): YES